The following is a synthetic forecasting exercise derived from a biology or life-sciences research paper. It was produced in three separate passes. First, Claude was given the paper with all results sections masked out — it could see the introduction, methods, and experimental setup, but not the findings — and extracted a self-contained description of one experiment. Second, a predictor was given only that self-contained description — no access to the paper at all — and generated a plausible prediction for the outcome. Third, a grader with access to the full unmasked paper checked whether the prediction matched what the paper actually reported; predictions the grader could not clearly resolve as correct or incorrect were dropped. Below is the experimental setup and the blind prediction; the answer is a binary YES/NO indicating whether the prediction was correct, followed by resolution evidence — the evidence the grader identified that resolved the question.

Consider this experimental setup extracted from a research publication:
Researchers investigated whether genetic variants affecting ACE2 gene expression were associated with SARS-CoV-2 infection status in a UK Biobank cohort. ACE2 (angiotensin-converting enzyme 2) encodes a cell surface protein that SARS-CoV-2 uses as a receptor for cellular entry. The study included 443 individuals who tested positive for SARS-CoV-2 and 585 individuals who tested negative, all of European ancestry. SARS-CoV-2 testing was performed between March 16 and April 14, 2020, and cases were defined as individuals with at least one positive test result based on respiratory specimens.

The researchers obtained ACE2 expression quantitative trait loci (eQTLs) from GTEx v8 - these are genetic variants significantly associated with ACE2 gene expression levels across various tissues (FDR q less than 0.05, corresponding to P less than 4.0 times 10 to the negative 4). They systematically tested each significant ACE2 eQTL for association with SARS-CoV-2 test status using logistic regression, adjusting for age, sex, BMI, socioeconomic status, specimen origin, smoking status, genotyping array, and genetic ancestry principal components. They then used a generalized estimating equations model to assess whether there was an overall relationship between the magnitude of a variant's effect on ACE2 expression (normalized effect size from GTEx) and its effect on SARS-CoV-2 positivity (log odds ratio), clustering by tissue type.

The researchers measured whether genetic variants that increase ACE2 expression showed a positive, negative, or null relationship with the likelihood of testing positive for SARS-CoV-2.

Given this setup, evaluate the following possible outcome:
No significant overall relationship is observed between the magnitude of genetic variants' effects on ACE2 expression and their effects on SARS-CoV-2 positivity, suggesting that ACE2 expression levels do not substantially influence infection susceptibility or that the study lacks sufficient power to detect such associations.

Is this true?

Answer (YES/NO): NO